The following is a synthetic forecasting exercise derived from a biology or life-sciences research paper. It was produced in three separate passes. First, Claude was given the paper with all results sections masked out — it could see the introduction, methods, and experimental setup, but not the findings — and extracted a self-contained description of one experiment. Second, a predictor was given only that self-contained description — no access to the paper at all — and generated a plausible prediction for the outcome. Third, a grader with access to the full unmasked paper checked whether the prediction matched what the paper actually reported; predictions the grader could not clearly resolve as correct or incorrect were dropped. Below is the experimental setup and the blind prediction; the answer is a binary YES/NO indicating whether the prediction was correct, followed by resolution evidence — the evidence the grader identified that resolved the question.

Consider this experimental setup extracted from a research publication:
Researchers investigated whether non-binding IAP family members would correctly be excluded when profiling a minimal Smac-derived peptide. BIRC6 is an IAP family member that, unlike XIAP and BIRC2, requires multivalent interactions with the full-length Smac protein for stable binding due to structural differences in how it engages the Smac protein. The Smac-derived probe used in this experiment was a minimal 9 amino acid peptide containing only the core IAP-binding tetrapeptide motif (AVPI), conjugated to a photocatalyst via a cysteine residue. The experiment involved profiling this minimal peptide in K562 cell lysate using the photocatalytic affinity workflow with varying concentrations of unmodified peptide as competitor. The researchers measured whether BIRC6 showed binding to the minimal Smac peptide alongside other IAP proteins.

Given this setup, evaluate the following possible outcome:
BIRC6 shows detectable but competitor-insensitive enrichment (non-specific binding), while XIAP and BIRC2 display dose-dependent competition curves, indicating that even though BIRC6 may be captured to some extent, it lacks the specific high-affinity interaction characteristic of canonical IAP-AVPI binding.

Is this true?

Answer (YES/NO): NO